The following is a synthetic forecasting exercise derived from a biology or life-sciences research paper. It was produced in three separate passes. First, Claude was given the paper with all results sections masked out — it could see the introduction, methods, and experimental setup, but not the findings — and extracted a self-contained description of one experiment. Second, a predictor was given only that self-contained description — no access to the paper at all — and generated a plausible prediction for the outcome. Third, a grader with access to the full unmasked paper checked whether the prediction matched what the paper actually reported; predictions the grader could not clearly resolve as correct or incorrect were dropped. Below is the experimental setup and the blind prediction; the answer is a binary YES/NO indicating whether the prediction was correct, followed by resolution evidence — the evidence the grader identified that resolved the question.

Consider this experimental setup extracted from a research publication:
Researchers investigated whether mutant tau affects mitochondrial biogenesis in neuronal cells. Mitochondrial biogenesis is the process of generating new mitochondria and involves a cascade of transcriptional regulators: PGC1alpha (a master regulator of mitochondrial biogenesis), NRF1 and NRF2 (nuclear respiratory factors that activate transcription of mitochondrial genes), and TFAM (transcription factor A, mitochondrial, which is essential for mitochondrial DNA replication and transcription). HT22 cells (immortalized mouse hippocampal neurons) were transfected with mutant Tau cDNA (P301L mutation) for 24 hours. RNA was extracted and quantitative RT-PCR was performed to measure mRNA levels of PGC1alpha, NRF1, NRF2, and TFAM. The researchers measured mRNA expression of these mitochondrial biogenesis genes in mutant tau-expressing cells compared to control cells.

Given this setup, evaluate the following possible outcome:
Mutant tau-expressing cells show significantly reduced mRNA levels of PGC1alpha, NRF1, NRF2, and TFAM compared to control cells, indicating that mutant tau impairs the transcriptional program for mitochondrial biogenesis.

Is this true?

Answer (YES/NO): YES